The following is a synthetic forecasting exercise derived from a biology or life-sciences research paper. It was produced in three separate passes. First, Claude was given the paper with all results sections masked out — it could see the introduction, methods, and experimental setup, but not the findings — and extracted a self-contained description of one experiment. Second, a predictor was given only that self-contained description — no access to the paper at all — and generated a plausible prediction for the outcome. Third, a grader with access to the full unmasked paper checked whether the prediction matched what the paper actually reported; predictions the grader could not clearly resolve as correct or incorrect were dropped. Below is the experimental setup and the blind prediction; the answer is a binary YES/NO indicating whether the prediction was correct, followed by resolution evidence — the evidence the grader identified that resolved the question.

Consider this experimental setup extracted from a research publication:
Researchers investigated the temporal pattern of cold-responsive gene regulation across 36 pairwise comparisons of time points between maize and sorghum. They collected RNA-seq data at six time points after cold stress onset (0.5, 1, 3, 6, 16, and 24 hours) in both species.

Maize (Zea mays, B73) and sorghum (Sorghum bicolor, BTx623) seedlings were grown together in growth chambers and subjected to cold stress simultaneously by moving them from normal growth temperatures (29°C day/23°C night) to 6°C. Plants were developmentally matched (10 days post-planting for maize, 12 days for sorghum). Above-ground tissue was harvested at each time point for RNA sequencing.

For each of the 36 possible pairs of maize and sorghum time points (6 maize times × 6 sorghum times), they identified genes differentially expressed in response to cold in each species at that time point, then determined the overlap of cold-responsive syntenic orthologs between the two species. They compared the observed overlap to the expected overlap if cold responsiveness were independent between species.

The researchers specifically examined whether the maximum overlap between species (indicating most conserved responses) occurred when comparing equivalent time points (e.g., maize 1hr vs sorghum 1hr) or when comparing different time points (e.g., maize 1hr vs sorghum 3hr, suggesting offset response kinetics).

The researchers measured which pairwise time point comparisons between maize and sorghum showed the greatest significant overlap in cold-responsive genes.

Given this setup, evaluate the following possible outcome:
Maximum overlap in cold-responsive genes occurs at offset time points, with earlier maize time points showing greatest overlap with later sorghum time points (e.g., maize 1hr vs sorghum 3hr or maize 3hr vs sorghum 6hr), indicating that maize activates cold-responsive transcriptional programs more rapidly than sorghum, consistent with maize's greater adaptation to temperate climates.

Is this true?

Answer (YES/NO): NO